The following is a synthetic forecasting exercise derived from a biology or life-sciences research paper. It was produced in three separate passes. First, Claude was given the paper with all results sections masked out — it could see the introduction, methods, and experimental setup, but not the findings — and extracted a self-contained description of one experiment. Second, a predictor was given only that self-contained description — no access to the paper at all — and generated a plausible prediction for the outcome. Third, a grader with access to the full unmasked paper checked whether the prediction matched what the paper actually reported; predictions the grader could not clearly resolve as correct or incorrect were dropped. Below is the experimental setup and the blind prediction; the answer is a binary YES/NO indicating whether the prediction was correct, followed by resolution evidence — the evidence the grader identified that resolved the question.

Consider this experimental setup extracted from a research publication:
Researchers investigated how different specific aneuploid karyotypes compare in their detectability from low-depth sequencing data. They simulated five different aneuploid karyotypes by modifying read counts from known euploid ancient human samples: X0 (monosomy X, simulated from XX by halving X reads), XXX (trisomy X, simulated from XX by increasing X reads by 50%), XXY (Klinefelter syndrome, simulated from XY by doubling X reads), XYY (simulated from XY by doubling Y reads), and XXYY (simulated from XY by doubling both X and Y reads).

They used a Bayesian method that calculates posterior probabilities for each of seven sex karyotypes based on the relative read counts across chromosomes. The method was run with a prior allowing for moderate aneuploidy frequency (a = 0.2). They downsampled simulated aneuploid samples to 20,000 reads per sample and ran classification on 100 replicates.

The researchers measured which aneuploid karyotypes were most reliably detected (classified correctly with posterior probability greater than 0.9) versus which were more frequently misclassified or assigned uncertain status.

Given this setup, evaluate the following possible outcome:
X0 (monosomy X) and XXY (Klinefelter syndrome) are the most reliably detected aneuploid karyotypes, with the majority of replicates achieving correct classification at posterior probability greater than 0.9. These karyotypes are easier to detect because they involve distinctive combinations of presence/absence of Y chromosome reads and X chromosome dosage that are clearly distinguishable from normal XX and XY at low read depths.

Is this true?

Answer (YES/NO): NO